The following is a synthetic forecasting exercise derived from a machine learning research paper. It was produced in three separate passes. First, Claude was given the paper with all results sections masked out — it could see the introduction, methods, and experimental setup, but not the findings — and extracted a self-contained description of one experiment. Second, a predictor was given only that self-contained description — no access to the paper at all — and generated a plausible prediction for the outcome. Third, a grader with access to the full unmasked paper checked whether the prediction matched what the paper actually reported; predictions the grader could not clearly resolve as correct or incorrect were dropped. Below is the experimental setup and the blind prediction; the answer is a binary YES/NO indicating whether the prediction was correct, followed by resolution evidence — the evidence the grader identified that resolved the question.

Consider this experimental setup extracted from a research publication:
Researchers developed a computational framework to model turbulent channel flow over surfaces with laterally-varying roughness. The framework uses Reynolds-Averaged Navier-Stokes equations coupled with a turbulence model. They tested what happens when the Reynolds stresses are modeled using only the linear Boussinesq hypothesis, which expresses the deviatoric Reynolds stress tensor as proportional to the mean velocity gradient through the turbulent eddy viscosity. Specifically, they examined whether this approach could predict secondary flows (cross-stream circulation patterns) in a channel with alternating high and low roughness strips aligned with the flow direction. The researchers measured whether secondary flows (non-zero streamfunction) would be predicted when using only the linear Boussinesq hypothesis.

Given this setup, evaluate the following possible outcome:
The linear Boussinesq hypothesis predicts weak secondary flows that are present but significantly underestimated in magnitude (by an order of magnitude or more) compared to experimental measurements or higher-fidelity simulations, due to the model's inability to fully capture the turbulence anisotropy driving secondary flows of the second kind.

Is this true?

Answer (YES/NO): NO